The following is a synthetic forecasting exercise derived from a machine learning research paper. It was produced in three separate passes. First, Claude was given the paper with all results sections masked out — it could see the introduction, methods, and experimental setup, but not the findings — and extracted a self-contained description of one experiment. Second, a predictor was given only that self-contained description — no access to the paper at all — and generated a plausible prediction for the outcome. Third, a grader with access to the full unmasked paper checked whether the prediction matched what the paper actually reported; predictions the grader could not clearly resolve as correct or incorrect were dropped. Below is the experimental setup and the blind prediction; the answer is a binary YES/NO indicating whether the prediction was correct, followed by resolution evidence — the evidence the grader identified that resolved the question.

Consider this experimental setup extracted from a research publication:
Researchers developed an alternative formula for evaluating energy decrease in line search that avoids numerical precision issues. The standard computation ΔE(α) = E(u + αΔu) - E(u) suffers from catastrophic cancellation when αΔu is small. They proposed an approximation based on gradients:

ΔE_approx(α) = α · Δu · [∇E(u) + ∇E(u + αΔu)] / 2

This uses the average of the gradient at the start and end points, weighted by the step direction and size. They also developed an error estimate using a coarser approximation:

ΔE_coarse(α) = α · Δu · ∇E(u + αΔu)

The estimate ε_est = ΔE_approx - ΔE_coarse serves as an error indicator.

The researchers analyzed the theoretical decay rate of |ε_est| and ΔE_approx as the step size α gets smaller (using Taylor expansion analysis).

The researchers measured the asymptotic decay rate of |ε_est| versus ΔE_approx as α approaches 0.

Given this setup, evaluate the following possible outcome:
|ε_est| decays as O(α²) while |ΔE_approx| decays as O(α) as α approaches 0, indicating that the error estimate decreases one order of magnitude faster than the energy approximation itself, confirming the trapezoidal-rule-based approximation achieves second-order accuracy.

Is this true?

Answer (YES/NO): YES